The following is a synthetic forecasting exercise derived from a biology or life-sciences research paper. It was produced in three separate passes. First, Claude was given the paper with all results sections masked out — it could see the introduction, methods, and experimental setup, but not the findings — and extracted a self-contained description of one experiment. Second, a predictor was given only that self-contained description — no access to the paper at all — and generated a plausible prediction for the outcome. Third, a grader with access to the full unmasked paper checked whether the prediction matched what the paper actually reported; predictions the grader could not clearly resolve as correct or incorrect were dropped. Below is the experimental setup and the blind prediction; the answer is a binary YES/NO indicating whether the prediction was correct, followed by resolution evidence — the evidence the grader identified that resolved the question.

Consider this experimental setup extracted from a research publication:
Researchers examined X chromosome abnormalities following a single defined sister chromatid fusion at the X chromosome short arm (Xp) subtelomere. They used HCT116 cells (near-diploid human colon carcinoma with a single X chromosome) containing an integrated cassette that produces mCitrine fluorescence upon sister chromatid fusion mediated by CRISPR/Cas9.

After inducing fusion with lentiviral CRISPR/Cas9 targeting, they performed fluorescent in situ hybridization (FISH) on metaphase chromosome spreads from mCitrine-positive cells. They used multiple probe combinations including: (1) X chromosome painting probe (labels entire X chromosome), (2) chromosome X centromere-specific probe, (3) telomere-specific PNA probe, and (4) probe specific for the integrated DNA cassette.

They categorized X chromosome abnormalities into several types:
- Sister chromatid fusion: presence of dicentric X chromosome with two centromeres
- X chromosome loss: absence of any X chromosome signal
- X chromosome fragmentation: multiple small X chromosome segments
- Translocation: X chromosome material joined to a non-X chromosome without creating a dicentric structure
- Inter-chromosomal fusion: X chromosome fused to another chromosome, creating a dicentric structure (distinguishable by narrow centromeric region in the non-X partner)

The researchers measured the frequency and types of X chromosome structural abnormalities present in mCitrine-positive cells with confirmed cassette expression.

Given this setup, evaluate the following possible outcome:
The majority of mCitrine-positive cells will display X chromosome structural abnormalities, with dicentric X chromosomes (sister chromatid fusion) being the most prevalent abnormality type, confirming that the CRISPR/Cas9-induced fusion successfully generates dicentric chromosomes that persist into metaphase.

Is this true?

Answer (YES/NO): NO